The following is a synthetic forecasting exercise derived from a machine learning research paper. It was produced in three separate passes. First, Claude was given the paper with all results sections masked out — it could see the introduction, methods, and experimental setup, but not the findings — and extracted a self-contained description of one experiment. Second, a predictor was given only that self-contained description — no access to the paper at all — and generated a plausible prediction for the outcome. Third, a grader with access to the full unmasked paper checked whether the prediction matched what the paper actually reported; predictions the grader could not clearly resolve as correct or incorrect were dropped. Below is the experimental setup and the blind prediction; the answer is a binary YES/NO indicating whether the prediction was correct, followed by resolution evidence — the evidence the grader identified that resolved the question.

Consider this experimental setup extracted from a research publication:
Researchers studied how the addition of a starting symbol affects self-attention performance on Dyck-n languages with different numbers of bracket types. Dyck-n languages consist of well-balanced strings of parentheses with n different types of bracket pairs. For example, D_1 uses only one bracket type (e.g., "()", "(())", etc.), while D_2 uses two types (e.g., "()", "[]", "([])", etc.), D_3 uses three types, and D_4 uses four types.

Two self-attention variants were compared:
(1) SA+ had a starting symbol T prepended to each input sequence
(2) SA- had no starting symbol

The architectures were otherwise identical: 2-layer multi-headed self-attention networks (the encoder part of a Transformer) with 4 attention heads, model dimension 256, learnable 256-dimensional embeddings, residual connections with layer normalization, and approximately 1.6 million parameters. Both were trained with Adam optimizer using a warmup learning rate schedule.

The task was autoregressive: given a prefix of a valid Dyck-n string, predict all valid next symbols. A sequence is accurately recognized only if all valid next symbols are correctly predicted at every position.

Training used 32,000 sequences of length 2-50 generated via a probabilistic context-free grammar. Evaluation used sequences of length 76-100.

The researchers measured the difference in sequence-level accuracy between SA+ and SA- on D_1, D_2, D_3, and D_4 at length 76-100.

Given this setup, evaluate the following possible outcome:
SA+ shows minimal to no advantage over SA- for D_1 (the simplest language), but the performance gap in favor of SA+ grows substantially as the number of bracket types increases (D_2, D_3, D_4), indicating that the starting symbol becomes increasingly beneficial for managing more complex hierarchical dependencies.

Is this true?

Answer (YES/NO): NO